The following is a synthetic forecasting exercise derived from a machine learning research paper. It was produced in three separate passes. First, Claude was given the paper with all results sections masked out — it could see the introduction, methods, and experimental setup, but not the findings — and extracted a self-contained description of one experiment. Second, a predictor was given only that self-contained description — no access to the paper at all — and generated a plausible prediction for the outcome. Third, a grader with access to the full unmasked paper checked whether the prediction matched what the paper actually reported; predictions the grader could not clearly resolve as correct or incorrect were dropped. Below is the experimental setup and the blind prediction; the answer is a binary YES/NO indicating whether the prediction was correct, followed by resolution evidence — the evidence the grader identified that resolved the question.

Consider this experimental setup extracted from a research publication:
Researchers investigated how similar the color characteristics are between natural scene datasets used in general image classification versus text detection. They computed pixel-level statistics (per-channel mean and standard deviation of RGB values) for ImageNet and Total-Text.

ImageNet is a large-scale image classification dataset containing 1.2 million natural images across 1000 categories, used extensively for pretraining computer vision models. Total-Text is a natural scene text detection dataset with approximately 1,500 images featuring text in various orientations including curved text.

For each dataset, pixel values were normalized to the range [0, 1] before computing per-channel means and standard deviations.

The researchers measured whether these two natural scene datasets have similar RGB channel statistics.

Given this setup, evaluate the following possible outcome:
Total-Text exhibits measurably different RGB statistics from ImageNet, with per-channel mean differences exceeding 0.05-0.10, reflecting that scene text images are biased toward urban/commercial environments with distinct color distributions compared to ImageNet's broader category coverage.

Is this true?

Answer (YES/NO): NO